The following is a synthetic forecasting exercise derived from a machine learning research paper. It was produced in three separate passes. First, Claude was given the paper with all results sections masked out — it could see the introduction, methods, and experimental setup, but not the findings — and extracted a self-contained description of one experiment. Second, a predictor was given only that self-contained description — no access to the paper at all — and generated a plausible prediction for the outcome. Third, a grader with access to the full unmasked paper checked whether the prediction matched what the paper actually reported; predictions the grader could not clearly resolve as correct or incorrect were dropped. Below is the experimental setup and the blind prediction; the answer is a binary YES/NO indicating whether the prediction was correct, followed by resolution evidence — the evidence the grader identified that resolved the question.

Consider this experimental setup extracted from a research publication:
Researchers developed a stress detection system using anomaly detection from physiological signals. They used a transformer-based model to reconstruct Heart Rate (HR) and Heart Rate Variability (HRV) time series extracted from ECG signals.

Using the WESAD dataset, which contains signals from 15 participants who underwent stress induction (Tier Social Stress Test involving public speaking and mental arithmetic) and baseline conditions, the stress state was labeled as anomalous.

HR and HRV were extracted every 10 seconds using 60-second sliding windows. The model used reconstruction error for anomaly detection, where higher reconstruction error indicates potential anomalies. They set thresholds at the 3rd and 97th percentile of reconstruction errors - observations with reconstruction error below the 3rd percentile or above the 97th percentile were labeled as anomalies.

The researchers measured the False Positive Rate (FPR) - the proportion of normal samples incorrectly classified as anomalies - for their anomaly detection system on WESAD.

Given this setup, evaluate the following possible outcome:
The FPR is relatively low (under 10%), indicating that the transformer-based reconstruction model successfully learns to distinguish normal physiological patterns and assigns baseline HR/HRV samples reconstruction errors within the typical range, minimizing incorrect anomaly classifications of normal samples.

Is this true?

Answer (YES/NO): YES